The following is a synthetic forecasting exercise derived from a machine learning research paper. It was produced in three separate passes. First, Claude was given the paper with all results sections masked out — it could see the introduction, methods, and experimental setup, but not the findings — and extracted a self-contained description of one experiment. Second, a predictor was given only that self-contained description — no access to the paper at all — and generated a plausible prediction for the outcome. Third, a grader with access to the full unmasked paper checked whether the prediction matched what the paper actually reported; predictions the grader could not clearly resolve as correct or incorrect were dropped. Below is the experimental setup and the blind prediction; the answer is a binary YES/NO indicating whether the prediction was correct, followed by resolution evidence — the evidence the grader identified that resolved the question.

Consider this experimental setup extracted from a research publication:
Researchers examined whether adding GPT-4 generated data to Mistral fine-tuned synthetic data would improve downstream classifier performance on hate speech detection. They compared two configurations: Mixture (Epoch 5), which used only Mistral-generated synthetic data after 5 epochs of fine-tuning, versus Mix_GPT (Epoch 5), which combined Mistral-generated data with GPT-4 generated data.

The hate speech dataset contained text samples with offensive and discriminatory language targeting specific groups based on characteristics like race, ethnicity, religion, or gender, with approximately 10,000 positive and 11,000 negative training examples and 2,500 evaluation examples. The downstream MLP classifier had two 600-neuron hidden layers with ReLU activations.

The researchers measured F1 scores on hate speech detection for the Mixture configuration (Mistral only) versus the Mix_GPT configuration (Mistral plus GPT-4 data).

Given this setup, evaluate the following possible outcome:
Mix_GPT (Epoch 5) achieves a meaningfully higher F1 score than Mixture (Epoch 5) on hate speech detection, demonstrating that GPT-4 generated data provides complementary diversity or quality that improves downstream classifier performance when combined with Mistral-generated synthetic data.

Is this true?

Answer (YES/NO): NO